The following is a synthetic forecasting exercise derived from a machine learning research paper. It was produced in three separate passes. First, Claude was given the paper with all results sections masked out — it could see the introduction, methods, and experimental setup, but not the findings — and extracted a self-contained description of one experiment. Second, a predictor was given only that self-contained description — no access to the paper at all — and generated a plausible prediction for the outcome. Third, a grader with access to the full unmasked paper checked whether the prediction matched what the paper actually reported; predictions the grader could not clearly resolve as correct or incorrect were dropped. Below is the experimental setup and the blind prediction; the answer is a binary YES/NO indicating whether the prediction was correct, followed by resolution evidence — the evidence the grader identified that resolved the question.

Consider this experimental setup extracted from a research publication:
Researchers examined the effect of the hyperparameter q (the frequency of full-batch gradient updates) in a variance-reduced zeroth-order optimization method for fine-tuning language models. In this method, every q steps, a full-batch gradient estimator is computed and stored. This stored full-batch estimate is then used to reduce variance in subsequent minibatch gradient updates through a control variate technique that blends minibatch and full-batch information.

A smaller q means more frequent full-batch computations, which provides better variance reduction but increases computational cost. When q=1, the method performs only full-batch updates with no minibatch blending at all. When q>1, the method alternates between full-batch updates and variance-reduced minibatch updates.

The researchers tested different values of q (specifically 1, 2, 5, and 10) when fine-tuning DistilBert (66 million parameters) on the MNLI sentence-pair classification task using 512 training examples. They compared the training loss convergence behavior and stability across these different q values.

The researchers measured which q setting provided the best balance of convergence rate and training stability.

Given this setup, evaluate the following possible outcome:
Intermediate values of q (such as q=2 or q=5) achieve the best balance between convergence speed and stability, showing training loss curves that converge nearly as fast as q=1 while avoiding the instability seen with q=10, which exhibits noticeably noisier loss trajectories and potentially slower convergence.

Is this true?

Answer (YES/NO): NO